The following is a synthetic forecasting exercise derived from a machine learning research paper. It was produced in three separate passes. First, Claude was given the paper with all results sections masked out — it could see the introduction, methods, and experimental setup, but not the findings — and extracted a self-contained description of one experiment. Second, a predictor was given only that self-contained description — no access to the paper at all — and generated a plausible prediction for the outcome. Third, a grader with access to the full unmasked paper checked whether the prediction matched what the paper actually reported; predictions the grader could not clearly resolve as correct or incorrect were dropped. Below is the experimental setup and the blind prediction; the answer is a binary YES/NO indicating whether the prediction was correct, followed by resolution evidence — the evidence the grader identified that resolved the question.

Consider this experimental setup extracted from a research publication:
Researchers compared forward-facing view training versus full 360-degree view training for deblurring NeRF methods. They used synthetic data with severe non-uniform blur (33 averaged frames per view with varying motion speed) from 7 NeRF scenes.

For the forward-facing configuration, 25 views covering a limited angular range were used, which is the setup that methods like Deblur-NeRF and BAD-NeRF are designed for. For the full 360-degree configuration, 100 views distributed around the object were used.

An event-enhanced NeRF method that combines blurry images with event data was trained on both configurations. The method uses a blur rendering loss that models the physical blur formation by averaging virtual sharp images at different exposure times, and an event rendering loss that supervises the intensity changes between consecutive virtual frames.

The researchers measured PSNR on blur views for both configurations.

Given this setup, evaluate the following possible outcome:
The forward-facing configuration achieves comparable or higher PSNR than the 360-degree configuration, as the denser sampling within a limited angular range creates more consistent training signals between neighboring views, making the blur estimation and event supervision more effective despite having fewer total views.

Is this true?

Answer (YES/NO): YES